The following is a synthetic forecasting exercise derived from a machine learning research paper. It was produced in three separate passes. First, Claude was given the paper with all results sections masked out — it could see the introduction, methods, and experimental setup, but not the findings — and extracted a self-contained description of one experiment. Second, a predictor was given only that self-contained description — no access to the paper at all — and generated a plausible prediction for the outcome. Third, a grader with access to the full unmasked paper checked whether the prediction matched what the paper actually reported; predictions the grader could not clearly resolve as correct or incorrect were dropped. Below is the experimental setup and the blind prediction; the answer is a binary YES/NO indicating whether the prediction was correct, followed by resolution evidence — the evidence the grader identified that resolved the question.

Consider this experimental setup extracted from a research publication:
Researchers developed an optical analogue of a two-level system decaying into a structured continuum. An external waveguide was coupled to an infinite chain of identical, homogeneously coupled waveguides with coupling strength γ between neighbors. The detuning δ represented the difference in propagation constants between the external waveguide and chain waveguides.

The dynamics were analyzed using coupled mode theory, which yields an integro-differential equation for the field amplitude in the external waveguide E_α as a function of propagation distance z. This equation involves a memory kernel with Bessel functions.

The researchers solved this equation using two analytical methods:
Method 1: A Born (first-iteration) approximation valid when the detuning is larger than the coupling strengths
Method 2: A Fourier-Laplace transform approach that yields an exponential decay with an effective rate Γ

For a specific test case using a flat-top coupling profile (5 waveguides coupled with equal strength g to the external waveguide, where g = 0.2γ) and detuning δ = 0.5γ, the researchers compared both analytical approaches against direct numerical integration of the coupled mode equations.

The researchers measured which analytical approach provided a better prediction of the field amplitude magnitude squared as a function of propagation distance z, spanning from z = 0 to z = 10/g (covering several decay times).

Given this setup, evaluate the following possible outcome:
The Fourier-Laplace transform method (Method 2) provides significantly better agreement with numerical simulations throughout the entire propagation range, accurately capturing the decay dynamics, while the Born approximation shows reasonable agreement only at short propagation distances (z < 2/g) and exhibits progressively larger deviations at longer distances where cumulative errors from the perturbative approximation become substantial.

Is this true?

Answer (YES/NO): NO